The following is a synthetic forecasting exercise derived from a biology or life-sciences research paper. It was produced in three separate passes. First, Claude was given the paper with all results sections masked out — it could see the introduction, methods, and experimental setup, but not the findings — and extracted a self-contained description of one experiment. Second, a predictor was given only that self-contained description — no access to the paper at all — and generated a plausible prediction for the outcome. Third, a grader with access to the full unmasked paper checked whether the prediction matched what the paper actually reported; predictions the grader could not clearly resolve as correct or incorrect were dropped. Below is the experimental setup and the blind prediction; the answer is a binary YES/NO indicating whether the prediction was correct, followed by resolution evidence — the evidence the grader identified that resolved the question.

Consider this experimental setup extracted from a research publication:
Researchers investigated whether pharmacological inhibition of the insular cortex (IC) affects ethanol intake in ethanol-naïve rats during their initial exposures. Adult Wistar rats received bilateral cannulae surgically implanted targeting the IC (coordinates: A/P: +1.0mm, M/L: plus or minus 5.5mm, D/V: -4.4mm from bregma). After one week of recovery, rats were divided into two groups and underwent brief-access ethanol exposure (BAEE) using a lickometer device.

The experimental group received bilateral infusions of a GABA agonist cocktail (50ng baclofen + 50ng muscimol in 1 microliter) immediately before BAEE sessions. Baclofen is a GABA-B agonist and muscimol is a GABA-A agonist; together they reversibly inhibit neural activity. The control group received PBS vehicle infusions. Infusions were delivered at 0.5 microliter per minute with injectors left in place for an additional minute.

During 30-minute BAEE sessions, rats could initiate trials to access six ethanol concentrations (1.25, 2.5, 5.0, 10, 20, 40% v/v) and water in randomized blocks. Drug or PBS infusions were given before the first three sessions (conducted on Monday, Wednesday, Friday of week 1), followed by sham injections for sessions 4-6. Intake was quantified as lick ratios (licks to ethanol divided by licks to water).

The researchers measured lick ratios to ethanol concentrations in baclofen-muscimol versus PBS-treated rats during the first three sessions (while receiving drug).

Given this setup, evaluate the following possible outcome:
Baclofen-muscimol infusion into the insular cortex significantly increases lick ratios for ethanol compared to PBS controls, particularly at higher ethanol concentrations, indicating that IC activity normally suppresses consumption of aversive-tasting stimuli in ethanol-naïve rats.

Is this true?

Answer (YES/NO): YES